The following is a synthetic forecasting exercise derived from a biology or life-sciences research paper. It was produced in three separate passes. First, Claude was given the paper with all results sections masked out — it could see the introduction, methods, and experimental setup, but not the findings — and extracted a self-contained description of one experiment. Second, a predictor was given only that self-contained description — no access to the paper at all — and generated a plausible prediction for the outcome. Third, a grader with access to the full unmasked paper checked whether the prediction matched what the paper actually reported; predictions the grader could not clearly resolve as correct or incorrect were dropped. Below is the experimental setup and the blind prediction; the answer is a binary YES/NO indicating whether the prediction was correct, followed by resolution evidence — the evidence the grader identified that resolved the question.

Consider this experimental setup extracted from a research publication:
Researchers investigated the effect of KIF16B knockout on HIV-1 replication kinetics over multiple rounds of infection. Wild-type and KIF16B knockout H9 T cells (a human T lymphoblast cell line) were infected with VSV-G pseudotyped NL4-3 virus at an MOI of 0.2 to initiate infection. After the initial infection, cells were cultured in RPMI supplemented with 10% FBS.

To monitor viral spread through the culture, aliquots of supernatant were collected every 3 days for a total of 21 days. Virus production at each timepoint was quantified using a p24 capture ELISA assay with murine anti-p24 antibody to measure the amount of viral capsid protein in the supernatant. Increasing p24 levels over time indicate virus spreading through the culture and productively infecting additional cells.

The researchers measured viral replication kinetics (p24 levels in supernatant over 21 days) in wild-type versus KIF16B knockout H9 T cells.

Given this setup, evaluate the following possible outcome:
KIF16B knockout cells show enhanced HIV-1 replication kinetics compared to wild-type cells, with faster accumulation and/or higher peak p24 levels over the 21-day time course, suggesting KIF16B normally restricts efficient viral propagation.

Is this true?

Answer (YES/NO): NO